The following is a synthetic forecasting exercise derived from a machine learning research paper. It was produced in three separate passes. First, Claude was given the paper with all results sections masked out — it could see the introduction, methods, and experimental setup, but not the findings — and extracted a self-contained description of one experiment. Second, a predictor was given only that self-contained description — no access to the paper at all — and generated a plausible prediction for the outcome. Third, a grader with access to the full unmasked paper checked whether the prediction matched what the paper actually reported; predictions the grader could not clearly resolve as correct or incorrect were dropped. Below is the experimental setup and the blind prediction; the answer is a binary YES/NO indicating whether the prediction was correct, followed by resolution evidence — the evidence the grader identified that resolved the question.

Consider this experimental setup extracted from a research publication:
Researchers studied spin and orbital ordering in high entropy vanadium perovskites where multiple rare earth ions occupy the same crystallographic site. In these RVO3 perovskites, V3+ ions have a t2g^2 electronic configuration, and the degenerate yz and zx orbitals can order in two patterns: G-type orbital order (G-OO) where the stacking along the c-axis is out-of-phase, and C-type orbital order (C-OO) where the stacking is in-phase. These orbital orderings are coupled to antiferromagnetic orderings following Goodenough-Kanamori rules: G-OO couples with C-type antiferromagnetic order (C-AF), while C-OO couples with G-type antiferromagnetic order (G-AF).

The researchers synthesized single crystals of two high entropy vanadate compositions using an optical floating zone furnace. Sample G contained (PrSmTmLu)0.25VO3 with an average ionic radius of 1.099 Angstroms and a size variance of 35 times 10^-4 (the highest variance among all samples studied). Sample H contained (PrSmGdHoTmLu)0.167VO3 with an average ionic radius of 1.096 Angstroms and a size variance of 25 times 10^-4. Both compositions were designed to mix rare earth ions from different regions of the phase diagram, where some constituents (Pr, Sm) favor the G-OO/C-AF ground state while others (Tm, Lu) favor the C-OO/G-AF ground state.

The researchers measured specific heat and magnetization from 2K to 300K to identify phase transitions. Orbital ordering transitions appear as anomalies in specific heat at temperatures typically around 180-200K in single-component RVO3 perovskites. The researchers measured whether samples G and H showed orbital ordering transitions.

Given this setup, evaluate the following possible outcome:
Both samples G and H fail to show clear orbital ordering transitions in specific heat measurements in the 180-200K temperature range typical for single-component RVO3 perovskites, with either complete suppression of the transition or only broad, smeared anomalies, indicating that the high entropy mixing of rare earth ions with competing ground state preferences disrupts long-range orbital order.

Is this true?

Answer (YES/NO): NO